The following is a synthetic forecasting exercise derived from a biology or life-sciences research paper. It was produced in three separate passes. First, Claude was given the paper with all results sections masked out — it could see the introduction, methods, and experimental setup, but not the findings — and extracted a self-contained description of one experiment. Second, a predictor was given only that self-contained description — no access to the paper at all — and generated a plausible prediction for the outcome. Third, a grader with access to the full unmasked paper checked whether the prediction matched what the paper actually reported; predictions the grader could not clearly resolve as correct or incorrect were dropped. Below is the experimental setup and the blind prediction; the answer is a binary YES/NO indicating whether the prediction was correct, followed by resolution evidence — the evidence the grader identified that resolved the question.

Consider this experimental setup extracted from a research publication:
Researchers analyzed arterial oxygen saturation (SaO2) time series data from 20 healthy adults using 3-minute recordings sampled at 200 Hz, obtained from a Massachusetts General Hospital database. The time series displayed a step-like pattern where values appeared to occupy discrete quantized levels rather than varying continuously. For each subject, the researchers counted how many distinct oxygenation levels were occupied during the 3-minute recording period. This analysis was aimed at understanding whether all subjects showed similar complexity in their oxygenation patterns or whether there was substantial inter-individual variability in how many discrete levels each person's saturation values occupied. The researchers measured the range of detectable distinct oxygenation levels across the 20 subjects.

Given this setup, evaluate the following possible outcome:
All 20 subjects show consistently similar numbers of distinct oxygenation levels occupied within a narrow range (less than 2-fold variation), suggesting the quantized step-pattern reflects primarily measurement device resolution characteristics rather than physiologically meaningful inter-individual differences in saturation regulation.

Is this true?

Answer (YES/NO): NO